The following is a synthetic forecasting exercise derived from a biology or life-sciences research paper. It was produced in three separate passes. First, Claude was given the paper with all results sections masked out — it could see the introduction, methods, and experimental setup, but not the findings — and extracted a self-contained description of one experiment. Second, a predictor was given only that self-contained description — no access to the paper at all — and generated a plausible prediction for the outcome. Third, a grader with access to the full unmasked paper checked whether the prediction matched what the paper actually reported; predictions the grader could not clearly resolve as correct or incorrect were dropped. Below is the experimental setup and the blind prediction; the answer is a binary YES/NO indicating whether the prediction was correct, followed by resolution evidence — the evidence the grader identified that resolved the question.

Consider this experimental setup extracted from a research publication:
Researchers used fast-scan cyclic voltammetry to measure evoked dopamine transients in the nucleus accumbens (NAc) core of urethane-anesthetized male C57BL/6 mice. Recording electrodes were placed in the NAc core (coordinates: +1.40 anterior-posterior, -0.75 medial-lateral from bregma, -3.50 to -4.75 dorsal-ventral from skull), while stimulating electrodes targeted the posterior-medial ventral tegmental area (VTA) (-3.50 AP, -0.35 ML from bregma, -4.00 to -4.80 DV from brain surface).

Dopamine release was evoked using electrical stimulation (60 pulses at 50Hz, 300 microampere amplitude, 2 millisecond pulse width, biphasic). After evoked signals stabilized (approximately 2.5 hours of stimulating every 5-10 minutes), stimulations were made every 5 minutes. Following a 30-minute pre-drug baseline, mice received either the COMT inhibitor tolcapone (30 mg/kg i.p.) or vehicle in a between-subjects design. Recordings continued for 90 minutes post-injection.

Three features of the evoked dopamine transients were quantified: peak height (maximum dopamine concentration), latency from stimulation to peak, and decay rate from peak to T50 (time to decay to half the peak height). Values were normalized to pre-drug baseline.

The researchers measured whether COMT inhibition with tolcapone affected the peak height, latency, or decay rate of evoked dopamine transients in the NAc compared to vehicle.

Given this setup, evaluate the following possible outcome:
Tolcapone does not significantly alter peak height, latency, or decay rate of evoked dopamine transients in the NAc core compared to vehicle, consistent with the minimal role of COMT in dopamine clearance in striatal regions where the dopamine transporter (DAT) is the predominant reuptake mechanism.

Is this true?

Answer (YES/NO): YES